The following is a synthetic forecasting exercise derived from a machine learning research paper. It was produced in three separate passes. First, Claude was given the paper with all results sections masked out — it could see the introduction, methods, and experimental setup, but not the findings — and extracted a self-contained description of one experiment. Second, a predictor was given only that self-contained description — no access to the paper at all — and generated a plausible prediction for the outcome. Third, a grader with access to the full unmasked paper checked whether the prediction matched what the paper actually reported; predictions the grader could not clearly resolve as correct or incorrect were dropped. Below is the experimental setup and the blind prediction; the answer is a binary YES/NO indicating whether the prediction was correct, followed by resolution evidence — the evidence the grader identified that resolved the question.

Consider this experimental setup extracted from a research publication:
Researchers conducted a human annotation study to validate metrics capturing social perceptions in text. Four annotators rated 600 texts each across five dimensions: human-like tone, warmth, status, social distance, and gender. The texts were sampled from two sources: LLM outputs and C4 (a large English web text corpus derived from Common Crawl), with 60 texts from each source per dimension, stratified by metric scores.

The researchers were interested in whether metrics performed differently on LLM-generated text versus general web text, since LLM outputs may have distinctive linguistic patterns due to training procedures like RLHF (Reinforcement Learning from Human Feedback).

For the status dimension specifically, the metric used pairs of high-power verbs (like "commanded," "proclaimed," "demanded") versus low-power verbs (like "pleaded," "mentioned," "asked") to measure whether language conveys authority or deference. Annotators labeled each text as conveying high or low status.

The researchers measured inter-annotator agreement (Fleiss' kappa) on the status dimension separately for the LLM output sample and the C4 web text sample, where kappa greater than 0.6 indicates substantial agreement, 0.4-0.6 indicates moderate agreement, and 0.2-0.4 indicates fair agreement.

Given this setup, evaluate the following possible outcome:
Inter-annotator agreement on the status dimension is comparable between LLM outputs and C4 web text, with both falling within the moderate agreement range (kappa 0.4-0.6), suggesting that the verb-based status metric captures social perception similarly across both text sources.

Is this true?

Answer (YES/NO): NO